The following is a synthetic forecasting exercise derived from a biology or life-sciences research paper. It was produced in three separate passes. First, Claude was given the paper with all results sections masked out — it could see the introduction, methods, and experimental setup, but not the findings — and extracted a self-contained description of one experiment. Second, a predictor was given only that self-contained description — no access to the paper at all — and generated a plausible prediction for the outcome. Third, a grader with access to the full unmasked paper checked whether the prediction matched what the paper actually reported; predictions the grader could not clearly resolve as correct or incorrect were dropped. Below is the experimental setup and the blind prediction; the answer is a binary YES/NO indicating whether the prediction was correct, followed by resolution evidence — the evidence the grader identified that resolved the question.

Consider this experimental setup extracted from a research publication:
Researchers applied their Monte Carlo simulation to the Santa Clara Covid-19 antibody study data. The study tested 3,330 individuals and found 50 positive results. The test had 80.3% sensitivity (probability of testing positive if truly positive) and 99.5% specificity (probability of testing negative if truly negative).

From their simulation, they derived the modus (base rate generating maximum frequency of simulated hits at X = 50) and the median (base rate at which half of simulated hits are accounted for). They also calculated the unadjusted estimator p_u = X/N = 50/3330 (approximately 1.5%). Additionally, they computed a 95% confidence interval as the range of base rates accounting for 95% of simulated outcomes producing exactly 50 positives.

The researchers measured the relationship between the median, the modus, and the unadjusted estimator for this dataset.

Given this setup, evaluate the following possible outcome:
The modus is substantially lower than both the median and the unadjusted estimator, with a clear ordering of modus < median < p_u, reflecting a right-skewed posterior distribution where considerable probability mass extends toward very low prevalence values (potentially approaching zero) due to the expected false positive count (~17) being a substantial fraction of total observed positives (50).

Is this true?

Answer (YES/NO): NO